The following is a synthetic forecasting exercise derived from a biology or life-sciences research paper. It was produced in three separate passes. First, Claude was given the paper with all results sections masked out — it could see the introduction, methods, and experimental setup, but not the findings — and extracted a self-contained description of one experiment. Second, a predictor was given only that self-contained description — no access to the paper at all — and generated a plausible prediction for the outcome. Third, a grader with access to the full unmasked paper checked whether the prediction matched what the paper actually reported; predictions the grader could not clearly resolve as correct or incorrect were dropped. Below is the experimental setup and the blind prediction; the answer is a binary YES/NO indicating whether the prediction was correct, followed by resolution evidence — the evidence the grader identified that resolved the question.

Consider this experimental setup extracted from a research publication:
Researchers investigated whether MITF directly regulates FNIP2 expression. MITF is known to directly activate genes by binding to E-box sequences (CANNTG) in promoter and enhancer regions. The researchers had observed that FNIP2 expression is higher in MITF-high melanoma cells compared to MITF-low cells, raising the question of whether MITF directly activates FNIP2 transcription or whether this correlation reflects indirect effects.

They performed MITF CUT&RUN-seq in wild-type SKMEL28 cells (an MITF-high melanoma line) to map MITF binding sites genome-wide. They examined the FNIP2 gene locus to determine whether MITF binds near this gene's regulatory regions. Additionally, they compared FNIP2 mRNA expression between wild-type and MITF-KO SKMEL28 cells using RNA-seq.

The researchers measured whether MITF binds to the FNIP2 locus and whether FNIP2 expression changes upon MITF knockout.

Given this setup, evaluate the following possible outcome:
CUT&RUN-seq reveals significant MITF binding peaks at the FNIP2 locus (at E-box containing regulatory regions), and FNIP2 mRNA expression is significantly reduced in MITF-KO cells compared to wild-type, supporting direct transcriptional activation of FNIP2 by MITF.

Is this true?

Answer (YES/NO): YES